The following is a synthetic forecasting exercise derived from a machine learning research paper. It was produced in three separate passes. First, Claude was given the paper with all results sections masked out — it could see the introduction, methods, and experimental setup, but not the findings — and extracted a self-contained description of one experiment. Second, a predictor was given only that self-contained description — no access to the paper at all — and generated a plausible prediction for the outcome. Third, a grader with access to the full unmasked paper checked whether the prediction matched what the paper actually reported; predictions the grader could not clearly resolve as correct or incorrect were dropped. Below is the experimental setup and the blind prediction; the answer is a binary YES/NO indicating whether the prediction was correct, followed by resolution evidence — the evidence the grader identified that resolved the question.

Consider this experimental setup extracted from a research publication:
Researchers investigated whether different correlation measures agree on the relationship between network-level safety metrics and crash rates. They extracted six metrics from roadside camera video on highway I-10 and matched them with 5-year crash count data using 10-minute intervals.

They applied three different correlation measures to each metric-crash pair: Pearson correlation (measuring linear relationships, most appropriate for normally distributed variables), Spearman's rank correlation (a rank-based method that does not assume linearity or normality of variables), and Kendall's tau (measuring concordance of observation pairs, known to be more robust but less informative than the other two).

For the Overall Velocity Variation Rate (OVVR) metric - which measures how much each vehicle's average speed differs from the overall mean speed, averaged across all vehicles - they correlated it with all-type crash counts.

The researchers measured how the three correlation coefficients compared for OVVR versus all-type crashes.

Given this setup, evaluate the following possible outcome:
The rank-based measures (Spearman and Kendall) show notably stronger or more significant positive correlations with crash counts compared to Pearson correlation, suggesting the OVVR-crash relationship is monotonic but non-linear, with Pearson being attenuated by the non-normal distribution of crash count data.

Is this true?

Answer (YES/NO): NO